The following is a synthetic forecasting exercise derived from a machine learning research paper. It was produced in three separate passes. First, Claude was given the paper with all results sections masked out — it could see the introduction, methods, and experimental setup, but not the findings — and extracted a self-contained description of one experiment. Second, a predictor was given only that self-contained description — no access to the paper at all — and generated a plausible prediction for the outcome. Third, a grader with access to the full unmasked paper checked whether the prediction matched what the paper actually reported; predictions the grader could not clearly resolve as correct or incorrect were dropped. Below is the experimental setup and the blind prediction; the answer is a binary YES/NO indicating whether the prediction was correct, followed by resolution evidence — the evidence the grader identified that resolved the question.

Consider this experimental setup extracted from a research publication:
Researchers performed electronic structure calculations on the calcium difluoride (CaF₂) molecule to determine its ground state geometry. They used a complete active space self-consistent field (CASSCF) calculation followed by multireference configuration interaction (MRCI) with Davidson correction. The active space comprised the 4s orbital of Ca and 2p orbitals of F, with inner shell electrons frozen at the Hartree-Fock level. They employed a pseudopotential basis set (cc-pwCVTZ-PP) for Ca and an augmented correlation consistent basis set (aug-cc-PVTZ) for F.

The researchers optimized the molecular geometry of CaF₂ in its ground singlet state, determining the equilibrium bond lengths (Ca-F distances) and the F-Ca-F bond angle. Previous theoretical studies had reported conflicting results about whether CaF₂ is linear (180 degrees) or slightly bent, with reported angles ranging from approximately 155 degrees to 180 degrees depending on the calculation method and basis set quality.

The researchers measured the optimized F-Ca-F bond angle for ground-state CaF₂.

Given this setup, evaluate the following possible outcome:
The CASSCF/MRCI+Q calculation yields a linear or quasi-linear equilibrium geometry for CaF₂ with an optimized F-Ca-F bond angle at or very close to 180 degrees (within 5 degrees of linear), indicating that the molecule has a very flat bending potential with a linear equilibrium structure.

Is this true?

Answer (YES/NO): NO